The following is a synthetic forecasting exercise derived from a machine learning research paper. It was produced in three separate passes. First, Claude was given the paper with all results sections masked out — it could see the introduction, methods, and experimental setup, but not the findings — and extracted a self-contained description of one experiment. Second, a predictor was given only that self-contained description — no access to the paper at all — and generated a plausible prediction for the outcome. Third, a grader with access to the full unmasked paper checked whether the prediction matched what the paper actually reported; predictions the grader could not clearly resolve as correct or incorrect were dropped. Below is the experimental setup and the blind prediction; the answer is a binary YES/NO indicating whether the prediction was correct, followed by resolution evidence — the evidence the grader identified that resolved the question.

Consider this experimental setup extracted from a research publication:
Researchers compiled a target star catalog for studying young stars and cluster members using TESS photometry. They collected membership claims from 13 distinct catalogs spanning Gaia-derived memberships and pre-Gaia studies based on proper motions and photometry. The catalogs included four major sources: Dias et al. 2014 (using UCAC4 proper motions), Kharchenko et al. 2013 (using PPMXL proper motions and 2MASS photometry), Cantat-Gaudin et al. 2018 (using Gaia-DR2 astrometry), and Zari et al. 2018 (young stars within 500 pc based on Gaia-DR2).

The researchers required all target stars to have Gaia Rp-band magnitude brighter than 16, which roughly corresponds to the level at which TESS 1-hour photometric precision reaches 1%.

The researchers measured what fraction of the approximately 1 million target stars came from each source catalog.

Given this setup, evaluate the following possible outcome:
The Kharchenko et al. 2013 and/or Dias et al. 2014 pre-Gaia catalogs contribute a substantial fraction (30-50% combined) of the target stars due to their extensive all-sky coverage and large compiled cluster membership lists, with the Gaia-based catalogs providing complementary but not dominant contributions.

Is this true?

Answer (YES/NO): NO